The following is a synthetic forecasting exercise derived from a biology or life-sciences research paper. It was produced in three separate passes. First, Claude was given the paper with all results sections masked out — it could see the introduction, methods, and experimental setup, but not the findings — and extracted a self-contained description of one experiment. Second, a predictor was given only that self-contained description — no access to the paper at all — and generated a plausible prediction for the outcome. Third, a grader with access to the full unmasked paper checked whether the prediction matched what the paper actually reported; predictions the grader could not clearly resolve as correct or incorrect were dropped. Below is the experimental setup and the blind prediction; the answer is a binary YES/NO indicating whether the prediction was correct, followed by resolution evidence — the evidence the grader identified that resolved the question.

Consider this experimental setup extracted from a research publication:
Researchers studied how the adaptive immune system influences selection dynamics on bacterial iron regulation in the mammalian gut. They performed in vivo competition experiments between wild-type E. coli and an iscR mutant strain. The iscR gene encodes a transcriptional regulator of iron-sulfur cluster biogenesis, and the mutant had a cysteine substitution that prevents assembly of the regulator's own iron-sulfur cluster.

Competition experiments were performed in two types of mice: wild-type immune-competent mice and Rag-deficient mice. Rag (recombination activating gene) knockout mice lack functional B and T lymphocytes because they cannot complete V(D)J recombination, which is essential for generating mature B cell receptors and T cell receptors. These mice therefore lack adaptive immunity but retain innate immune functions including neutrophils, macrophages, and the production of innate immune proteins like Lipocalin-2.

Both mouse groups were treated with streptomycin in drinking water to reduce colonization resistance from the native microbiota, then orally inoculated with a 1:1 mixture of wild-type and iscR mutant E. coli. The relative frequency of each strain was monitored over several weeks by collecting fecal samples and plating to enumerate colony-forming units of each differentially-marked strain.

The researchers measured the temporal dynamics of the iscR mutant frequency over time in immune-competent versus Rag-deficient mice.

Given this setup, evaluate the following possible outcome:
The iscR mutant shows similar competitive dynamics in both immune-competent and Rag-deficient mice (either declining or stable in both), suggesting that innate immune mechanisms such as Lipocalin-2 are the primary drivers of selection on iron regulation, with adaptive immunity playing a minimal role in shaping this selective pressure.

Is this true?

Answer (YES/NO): NO